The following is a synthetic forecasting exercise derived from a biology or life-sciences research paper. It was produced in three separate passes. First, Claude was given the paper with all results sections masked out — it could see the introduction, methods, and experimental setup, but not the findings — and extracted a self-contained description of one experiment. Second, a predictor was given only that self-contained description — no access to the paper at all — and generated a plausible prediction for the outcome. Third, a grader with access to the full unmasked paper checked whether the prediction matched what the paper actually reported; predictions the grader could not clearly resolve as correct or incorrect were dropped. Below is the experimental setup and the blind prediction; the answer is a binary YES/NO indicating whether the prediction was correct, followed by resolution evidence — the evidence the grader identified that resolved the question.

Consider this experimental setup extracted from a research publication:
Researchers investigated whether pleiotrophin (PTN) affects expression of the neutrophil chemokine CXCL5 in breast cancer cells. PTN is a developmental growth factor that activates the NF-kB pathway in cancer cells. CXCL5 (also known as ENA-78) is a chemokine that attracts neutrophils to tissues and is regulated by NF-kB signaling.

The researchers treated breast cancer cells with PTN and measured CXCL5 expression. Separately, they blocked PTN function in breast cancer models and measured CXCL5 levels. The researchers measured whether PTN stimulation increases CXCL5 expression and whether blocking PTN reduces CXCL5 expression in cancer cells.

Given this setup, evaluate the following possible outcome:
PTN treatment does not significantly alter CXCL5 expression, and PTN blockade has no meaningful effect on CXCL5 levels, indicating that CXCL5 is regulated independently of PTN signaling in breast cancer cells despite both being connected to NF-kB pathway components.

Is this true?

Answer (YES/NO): NO